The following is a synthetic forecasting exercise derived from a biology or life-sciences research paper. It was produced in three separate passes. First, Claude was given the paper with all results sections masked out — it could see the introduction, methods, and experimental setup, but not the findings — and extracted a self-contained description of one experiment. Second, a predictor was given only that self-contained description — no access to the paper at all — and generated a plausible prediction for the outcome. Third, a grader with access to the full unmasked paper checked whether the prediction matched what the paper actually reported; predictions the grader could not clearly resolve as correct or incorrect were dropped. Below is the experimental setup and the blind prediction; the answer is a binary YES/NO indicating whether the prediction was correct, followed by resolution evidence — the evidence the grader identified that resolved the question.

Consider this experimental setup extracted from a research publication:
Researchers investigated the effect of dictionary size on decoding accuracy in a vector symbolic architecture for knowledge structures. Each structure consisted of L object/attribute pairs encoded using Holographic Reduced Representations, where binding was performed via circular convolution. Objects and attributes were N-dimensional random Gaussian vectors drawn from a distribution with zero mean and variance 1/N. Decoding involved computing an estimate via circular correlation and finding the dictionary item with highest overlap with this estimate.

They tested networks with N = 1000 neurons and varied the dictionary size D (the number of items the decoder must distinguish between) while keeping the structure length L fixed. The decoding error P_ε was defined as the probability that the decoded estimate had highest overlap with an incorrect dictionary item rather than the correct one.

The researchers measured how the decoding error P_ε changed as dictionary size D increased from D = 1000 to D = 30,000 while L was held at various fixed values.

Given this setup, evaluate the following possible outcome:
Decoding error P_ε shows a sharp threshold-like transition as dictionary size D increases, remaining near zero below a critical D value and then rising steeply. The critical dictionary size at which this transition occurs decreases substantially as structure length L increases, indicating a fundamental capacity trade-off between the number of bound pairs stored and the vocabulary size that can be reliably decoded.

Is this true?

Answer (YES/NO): NO